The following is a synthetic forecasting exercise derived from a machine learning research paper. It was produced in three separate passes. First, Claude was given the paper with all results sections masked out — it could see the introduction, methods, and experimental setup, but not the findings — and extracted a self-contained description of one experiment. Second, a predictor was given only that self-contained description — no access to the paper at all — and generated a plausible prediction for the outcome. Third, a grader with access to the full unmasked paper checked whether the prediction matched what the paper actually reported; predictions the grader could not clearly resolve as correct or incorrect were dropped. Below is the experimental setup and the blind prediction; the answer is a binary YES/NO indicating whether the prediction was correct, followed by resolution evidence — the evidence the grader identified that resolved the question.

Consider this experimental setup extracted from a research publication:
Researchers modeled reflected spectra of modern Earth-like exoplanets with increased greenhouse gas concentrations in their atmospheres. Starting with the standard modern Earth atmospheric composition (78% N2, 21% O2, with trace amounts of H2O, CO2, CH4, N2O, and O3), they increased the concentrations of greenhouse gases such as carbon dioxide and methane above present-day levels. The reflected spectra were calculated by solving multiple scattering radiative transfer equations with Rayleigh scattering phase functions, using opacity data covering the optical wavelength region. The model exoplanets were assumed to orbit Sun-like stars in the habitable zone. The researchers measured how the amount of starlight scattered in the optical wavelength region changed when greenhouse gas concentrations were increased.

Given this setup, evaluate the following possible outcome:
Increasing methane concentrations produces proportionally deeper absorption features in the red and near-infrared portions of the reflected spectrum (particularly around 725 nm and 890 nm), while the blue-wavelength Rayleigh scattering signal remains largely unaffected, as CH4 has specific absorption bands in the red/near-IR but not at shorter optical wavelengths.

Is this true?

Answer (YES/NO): NO